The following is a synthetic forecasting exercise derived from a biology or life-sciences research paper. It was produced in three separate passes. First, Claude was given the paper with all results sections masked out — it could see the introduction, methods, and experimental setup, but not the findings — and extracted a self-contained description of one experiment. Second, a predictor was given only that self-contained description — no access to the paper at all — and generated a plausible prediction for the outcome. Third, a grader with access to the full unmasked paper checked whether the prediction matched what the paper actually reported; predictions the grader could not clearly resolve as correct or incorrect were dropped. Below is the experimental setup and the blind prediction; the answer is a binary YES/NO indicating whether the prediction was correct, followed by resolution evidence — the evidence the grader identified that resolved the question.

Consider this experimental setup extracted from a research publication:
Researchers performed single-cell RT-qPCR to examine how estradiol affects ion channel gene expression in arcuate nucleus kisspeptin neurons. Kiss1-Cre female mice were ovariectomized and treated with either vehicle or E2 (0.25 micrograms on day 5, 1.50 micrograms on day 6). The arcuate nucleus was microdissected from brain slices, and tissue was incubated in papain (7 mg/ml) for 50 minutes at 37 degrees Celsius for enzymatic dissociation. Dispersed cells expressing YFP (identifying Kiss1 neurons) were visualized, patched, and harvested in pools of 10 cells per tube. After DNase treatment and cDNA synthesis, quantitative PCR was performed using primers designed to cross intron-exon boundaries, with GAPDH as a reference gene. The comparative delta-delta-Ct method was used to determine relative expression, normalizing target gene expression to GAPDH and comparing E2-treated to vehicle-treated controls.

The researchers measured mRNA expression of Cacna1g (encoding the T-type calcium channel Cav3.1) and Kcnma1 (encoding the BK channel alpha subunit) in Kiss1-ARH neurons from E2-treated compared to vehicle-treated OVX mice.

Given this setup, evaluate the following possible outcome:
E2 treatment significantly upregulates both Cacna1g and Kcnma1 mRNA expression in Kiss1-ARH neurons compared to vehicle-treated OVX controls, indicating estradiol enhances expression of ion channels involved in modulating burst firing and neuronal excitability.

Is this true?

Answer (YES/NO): YES